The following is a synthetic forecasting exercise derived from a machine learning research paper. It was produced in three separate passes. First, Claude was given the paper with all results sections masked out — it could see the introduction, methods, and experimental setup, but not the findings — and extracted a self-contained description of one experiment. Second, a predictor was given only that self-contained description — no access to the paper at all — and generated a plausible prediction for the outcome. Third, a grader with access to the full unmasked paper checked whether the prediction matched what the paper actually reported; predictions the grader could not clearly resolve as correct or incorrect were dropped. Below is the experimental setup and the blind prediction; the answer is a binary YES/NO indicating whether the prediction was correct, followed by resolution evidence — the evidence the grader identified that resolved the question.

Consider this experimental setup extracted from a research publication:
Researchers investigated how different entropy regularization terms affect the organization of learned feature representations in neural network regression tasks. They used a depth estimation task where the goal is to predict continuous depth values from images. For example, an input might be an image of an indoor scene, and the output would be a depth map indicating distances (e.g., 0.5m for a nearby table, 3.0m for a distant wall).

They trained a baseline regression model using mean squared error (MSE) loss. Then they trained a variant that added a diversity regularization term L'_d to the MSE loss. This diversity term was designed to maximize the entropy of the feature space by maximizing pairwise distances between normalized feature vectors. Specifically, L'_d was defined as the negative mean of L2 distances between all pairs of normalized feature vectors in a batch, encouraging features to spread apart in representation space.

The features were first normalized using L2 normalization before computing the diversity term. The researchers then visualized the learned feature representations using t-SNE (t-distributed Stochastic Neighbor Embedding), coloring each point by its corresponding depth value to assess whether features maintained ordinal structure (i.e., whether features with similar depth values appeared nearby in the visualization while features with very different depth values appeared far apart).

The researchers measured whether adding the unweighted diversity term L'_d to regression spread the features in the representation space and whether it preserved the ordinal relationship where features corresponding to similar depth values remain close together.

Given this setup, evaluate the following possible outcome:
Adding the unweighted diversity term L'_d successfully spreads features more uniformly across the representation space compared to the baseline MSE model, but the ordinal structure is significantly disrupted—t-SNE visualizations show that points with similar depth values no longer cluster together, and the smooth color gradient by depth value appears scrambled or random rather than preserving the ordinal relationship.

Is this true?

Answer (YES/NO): YES